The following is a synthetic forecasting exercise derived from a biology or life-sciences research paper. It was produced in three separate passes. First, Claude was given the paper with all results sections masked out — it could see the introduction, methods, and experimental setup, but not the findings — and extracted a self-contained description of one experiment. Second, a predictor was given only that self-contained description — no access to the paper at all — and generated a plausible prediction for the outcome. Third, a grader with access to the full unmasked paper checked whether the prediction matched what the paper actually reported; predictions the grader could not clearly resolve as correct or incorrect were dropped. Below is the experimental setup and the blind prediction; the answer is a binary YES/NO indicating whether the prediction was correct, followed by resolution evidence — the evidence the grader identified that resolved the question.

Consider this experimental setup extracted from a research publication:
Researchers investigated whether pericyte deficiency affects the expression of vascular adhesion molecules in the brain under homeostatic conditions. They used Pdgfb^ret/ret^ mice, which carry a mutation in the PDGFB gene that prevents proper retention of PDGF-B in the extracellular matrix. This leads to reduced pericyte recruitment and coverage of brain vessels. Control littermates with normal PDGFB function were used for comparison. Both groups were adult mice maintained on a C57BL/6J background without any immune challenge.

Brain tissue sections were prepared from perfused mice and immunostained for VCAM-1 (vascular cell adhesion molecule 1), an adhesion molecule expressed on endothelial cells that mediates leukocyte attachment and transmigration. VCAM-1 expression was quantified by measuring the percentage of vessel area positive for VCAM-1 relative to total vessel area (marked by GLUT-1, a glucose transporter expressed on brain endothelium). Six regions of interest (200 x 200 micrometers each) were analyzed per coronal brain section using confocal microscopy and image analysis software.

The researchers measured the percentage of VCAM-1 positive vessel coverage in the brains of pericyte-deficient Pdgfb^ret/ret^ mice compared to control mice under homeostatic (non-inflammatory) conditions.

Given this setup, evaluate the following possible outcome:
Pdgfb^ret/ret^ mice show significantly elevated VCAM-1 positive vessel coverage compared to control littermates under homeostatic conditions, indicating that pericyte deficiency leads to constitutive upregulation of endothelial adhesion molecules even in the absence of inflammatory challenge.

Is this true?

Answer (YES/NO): YES